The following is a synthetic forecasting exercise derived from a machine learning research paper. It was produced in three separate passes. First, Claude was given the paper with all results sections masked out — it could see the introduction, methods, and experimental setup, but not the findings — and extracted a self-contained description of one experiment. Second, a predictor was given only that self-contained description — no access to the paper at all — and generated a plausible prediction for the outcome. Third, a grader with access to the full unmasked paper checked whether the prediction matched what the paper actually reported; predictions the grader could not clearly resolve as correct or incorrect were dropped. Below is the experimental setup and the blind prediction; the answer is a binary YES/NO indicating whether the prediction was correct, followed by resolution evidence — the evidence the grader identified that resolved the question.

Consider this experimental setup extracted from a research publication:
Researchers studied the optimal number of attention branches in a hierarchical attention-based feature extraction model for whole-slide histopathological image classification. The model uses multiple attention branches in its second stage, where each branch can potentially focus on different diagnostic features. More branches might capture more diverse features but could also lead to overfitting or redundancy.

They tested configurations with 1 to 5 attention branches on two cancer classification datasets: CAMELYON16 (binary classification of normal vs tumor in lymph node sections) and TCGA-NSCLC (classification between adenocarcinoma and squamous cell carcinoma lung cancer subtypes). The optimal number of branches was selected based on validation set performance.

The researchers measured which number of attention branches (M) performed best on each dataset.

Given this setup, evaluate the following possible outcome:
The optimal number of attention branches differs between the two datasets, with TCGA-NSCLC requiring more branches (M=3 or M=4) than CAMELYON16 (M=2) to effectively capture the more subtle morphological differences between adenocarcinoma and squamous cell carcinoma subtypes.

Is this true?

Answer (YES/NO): NO